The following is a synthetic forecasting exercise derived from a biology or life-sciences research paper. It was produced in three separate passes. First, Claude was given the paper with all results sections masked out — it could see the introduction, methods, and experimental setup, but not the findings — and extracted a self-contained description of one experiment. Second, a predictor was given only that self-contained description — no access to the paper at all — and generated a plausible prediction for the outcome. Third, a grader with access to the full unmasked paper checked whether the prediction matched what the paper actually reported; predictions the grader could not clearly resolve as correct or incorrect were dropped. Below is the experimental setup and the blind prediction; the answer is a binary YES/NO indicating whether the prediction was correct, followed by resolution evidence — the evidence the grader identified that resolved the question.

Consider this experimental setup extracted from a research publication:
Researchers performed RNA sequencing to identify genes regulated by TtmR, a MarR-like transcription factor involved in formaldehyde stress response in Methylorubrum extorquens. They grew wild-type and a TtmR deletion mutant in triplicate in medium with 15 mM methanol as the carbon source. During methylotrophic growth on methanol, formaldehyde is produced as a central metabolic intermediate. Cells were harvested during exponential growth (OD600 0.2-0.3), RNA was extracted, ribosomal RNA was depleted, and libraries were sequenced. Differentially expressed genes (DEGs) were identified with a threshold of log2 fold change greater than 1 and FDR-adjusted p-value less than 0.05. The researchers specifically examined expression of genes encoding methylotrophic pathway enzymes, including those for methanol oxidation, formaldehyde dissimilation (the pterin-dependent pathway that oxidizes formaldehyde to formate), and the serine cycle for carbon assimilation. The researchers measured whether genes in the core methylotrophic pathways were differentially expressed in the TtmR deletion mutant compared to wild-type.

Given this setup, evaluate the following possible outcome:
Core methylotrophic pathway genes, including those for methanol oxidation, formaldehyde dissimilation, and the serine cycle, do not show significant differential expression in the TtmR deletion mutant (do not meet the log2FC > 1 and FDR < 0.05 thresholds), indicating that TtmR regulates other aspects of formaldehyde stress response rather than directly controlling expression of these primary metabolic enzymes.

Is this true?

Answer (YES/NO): YES